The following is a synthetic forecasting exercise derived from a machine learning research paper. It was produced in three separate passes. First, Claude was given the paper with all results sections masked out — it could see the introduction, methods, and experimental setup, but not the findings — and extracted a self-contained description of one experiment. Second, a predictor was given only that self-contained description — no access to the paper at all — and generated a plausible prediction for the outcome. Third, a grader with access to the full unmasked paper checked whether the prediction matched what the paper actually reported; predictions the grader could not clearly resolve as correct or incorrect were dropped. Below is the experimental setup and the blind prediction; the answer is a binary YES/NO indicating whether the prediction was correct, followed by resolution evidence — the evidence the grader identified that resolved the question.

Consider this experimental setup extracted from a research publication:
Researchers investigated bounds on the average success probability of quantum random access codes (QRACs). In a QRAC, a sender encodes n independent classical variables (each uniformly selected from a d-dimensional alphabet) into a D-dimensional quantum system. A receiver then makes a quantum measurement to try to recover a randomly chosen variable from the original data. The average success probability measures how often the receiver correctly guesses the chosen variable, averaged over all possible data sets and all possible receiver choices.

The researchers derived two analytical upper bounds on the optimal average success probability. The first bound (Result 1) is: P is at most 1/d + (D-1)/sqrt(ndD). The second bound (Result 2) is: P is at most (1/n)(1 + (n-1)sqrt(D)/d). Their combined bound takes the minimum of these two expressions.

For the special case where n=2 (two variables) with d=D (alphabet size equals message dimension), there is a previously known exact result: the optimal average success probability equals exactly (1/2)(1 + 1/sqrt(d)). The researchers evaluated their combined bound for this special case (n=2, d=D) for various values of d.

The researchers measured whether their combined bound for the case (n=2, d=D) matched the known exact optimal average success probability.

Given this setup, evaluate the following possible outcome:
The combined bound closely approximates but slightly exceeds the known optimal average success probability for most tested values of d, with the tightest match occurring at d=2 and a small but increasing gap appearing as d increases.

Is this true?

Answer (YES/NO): NO